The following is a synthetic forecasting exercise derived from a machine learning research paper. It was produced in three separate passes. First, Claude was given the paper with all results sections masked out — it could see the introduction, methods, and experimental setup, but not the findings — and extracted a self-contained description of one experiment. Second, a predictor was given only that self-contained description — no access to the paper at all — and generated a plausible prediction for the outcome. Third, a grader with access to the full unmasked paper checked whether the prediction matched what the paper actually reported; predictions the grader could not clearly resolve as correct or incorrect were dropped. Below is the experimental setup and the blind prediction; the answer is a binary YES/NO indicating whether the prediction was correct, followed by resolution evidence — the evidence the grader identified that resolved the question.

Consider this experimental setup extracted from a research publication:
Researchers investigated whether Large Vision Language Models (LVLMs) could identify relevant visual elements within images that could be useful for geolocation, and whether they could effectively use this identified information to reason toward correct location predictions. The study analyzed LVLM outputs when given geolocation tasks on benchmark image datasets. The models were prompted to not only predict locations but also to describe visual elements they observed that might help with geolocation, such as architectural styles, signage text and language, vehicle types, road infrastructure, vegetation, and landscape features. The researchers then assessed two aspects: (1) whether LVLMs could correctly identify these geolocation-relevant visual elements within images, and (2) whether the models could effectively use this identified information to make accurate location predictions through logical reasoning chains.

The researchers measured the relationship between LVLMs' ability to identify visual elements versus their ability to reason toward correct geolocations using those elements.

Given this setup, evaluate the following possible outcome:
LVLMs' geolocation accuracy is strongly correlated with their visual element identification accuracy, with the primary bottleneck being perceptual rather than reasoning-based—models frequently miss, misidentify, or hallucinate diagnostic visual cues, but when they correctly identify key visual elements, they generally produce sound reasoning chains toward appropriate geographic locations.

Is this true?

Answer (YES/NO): NO